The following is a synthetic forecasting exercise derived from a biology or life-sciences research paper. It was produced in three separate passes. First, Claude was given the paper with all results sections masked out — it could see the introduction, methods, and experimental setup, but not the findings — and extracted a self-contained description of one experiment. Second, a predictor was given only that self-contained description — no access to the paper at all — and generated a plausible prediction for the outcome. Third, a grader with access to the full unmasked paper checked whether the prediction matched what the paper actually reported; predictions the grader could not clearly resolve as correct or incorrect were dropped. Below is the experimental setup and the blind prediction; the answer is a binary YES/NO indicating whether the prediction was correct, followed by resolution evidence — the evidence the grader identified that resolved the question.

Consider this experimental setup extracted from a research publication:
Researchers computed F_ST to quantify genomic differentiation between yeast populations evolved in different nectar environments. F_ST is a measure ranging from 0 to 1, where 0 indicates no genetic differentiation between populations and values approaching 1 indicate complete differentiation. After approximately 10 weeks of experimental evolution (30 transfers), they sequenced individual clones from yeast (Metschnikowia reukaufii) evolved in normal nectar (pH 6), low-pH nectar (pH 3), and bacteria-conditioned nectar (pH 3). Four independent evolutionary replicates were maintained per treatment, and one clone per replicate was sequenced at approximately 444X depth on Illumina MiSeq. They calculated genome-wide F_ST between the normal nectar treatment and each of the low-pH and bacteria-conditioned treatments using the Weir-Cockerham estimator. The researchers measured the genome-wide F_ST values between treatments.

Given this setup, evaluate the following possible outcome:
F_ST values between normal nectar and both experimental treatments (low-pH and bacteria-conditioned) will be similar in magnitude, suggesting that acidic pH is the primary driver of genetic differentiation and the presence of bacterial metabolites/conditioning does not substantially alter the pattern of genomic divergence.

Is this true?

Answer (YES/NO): YES